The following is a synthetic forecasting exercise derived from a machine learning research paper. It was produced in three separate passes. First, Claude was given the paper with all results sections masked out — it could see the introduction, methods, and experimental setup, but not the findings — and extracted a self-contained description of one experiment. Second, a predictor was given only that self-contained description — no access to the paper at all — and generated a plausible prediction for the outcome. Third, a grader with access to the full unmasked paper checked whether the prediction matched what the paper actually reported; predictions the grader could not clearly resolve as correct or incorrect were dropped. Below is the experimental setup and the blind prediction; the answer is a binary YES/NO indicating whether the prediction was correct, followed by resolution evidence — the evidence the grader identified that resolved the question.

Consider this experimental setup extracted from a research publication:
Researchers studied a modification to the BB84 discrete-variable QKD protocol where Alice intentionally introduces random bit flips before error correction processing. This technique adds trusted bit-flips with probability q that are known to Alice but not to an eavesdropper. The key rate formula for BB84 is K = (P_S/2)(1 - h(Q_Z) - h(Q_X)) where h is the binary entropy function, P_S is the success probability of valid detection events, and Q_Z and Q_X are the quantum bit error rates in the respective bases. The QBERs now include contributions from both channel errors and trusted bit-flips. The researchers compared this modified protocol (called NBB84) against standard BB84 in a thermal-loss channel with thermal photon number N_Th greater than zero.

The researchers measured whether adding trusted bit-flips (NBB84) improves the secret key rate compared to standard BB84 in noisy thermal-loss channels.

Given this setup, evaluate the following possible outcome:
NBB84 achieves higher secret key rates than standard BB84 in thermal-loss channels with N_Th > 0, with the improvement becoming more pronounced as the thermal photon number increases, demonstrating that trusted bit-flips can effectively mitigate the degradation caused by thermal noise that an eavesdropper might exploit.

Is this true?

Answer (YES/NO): NO